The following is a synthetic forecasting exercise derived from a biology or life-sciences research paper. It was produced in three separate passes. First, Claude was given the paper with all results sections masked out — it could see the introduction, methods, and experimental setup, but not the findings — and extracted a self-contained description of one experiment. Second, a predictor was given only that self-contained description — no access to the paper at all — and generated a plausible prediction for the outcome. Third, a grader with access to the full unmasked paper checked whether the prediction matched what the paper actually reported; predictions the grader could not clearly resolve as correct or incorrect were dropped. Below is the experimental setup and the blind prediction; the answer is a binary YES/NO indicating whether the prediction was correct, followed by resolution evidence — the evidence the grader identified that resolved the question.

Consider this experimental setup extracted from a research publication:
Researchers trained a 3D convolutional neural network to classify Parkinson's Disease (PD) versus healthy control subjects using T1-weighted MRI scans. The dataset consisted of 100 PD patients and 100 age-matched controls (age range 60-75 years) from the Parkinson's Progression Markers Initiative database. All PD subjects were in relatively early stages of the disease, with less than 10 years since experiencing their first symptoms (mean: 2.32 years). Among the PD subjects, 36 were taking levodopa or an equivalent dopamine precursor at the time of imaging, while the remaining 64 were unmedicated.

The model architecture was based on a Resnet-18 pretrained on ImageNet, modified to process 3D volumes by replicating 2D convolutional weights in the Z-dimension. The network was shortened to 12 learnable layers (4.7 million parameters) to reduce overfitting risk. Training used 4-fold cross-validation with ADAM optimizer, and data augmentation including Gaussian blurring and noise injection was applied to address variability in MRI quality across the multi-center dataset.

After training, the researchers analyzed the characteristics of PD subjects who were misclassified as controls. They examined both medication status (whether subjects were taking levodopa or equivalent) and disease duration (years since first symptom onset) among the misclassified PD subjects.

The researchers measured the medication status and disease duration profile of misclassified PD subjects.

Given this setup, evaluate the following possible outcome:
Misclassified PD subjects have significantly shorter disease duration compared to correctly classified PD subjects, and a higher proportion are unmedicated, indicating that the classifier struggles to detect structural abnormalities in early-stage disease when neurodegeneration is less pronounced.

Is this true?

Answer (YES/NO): YES